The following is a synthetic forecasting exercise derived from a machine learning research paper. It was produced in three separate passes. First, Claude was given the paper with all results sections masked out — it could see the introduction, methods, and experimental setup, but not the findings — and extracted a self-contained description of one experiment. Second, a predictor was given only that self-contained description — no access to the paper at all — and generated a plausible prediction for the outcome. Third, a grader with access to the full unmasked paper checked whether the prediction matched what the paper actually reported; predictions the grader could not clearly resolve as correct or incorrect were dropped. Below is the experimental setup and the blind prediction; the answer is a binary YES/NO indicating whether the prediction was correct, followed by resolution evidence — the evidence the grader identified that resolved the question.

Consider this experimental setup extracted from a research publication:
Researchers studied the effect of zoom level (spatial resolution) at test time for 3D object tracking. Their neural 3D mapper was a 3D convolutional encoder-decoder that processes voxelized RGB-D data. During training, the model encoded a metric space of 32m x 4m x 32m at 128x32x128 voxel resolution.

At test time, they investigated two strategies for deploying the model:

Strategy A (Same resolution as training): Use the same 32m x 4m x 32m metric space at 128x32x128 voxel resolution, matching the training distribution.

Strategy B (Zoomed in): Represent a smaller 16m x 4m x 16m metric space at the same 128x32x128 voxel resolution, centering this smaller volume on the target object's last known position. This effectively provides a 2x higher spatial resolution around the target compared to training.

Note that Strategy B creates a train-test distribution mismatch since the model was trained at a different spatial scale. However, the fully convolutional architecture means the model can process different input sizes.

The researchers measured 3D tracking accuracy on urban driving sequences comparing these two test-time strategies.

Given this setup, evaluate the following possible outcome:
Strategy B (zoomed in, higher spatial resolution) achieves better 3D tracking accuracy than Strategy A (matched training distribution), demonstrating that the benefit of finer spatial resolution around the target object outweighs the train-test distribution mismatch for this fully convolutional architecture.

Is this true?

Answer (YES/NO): YES